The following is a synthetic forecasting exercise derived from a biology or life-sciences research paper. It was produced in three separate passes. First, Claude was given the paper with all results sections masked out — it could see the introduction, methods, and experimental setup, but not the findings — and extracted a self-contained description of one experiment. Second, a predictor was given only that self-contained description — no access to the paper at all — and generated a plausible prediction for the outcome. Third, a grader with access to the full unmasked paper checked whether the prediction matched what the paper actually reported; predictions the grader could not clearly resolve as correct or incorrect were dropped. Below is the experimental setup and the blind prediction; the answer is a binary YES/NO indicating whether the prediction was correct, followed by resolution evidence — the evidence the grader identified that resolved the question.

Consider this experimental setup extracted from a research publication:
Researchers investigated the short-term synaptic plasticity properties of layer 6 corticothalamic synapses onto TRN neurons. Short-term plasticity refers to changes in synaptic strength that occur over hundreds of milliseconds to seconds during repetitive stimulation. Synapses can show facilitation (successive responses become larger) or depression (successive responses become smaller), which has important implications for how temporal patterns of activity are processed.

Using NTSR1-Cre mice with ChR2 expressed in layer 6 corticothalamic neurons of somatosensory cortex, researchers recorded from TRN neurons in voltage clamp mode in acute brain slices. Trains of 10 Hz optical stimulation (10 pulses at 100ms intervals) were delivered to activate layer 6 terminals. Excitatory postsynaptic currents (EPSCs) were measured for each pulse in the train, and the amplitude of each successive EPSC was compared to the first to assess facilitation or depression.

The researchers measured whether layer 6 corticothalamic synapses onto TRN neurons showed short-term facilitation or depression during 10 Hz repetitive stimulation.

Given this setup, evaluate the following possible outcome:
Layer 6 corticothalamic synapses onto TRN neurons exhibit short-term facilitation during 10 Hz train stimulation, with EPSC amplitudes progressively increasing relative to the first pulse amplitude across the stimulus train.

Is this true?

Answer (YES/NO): YES